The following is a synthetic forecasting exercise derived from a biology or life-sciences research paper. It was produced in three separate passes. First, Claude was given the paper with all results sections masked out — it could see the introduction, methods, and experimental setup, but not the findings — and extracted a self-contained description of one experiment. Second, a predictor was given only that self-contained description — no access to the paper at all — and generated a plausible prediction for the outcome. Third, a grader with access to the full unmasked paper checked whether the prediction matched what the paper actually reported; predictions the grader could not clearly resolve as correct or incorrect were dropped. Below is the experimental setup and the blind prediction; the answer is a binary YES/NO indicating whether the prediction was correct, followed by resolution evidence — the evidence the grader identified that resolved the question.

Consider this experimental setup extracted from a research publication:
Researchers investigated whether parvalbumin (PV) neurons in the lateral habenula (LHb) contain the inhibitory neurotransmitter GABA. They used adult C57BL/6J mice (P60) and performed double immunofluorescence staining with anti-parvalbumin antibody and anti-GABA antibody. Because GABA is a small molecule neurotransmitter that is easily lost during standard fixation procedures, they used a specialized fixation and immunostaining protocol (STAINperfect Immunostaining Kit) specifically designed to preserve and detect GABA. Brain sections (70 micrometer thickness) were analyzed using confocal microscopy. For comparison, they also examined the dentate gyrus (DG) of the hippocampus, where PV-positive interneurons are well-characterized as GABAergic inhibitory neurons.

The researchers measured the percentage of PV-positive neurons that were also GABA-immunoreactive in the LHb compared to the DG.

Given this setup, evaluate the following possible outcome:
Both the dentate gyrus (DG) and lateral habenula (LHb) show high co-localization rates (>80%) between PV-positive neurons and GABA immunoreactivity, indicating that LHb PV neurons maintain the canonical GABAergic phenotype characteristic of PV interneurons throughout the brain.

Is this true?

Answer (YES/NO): NO